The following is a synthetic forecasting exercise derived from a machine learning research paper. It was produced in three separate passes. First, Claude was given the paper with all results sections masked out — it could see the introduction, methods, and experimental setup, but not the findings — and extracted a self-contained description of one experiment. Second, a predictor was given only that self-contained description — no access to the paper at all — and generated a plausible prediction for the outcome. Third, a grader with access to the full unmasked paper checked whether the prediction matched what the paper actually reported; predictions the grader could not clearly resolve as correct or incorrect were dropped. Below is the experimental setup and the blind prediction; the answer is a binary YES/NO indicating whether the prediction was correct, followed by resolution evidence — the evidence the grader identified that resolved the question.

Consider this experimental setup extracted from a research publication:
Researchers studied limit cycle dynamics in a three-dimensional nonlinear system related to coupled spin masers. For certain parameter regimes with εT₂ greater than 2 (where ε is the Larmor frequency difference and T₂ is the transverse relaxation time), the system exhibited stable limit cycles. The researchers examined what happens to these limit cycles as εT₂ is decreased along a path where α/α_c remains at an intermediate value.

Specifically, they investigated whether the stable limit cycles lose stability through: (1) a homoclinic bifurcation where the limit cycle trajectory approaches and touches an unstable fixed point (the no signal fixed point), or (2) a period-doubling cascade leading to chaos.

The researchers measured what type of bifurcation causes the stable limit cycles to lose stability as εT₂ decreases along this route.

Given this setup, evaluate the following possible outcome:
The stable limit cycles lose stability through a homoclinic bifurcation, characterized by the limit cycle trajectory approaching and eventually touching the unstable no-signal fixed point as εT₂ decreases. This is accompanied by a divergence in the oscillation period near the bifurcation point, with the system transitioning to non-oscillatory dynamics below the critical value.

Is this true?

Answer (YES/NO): YES